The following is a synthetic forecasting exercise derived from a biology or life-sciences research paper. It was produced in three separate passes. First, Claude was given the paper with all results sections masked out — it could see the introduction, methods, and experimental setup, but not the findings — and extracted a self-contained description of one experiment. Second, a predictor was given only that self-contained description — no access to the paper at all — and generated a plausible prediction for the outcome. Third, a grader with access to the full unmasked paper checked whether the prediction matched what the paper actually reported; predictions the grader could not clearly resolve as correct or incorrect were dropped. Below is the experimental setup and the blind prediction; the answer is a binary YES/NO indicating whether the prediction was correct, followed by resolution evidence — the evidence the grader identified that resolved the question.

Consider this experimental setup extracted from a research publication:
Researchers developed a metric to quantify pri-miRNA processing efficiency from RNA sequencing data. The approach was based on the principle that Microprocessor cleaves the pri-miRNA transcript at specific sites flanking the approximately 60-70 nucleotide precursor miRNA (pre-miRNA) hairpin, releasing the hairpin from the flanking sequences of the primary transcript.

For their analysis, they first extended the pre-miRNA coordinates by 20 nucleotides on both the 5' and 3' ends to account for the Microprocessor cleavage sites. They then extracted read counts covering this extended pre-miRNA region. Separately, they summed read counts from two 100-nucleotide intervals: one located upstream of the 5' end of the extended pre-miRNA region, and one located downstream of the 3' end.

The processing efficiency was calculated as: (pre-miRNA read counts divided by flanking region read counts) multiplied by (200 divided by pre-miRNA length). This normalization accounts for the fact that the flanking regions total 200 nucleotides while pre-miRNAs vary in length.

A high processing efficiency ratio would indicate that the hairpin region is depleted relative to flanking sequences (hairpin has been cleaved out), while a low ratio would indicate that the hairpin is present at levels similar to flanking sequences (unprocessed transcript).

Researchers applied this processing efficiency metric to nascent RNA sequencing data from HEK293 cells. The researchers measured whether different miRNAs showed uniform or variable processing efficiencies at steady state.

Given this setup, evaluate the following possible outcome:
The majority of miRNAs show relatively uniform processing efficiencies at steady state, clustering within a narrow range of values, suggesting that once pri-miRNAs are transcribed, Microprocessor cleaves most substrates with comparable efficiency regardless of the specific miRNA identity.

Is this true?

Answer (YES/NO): NO